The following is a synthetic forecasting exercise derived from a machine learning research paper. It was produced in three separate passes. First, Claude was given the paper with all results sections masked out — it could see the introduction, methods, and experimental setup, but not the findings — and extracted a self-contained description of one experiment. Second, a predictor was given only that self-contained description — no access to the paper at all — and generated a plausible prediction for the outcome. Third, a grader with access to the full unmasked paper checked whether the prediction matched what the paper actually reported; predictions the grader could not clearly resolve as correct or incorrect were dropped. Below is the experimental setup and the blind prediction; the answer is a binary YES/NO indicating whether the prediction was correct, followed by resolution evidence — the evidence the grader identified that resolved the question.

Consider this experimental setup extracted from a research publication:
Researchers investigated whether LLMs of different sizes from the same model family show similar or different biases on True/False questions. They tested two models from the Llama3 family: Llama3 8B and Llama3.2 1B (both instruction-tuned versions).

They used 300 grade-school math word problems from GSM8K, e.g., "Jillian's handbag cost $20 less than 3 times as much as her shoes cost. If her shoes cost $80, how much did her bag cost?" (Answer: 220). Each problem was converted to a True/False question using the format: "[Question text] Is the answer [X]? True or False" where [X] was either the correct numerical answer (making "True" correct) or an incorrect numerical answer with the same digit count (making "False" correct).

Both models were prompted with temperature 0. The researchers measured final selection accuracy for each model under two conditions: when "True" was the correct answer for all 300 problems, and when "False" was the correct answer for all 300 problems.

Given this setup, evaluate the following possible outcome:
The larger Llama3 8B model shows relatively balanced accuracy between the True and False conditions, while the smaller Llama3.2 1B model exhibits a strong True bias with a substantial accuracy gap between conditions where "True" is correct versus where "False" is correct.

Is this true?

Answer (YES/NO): NO